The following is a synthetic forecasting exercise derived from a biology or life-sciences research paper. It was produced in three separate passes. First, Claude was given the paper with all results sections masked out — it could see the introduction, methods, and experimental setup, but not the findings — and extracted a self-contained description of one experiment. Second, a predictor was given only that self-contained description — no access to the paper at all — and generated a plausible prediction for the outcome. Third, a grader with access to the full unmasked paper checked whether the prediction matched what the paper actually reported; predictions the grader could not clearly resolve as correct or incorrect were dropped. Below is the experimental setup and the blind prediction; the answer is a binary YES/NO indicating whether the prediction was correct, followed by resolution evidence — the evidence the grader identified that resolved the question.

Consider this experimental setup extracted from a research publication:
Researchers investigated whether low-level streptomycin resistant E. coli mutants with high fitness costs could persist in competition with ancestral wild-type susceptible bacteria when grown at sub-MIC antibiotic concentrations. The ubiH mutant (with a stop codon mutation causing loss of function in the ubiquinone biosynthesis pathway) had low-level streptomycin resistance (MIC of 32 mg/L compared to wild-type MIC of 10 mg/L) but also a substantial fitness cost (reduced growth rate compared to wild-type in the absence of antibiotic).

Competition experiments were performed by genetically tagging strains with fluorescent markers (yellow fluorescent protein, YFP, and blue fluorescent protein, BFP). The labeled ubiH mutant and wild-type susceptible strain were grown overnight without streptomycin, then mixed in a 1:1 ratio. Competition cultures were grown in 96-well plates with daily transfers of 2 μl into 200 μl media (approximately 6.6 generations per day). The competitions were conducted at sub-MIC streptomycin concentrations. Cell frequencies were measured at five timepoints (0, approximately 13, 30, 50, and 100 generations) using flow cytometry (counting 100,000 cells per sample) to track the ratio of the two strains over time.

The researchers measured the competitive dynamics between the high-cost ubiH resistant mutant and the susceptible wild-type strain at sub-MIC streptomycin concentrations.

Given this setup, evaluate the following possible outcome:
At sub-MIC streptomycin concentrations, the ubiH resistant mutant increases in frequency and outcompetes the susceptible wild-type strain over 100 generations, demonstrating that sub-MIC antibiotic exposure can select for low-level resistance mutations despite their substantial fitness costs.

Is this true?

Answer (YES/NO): NO